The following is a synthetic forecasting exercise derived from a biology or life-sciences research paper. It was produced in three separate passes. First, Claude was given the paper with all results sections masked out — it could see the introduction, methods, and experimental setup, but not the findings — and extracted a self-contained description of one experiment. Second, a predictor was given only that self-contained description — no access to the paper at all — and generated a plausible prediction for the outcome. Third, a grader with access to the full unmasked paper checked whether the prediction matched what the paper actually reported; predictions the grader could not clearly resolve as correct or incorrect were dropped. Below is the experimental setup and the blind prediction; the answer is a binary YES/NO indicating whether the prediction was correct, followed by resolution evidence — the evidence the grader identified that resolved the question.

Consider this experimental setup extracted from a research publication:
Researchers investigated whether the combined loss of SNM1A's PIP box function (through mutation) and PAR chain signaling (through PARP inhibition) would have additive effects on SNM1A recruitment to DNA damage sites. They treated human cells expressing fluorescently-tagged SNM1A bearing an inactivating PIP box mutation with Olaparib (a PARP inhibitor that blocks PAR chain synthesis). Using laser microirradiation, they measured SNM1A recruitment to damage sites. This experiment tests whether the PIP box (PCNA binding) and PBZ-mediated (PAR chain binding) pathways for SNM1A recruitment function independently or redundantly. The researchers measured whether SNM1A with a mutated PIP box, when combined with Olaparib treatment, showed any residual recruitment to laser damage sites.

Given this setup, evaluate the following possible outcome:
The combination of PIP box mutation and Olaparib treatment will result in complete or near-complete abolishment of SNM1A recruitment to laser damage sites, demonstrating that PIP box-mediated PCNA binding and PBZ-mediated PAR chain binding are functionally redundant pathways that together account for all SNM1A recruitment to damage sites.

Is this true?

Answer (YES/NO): YES